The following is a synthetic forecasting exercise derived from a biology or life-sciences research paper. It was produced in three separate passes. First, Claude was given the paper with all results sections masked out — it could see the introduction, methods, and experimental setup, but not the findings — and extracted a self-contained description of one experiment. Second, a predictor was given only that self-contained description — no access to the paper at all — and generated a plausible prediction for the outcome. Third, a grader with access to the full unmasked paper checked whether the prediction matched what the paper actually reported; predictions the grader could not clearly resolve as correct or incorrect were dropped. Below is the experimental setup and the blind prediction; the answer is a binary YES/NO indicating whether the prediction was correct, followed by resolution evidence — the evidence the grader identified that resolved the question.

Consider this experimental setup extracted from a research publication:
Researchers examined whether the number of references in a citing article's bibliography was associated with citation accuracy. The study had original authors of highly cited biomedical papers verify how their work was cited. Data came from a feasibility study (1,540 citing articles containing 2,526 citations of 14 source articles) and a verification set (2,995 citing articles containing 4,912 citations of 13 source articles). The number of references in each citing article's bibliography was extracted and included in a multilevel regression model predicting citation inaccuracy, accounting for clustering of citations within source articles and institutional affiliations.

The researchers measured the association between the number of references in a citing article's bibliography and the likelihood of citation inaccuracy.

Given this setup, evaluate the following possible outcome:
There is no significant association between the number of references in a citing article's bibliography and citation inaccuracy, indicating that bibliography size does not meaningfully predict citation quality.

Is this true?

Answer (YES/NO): YES